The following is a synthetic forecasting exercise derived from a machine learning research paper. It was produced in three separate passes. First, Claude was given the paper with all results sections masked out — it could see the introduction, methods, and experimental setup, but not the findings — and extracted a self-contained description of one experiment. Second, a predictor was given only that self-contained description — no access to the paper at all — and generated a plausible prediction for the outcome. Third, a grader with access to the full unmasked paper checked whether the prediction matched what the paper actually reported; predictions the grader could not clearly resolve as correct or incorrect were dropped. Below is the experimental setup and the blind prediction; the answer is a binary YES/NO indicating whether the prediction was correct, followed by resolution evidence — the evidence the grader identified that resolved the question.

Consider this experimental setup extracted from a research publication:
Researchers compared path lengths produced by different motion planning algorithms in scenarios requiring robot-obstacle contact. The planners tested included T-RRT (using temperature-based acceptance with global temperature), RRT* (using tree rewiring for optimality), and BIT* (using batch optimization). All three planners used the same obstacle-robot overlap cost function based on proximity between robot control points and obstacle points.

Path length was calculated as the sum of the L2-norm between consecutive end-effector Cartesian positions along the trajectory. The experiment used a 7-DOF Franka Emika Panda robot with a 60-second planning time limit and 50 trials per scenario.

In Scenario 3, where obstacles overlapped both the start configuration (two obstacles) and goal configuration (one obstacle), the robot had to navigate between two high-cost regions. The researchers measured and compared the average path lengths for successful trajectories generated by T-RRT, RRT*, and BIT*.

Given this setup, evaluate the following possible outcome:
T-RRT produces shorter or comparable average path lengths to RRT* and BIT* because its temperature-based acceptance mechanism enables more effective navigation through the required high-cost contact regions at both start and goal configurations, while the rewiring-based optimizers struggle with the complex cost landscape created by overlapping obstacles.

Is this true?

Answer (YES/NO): NO